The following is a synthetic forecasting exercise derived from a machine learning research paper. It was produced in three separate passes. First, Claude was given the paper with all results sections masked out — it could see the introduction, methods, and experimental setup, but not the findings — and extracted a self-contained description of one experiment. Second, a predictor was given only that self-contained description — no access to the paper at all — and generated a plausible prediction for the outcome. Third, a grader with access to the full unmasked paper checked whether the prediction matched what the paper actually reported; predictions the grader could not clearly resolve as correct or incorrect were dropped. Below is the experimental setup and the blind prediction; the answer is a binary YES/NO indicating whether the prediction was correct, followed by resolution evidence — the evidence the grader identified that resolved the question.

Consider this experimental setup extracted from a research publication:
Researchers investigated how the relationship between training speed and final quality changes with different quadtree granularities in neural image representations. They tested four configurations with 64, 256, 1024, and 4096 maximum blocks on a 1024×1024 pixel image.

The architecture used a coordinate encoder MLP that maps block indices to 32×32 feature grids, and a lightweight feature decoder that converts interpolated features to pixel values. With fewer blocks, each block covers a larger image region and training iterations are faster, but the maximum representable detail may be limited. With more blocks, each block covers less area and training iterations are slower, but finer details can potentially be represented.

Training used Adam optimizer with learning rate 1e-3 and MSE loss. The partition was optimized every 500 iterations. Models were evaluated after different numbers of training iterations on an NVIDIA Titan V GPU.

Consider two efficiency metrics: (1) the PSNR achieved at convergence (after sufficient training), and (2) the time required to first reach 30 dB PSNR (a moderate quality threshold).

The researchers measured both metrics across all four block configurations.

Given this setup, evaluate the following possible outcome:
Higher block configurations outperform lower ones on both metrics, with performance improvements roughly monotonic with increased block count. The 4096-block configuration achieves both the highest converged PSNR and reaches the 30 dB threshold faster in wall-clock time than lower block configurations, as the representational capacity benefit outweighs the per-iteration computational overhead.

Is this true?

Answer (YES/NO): NO